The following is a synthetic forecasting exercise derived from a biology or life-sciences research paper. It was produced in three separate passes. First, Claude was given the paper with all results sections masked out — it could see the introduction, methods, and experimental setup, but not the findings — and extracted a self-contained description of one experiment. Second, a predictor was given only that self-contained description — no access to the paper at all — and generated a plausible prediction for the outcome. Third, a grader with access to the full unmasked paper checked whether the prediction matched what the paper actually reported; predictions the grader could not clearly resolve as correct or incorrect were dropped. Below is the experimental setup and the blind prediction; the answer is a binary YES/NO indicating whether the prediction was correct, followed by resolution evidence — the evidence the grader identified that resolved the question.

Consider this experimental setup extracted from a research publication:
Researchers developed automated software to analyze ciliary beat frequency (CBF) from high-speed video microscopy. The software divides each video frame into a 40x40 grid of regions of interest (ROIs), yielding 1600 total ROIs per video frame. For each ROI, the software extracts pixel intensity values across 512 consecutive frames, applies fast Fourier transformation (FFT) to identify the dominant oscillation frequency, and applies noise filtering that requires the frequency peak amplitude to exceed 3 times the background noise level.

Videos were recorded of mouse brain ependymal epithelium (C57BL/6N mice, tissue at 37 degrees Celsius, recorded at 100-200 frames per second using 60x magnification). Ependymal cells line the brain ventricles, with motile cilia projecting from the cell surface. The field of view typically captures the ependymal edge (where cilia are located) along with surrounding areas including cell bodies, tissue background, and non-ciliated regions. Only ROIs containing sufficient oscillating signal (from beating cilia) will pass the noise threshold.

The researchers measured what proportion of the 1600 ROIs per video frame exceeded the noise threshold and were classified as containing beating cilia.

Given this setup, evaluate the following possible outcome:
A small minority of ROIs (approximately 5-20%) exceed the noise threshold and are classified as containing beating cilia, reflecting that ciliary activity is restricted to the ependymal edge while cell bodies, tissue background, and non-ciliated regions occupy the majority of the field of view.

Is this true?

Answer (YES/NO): NO